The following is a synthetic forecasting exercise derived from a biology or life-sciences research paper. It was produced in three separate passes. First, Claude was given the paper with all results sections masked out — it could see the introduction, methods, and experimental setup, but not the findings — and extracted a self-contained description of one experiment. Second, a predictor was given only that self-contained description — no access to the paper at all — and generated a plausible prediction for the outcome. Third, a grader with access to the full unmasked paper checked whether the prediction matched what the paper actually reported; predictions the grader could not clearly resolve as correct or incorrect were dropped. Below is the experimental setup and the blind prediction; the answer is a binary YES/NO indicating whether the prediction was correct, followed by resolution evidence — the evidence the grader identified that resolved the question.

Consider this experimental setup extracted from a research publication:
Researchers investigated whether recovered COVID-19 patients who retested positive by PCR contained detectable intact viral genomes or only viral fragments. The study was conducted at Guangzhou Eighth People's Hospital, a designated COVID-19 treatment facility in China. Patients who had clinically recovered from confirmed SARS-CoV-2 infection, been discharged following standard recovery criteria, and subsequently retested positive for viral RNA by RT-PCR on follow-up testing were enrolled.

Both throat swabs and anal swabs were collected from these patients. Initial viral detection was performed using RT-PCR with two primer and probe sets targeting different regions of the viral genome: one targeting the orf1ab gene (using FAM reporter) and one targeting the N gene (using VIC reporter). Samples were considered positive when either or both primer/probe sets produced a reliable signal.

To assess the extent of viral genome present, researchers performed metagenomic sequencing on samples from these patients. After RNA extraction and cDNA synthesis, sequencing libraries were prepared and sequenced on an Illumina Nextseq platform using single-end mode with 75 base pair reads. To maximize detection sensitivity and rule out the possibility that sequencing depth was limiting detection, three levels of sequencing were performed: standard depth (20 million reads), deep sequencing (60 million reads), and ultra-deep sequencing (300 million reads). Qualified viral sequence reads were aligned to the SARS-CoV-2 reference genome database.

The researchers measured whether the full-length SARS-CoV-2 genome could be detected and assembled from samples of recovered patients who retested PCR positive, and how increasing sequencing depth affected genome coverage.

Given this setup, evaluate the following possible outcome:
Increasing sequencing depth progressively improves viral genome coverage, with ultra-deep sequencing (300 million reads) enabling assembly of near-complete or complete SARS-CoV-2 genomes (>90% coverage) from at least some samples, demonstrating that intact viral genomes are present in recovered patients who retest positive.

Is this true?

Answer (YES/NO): NO